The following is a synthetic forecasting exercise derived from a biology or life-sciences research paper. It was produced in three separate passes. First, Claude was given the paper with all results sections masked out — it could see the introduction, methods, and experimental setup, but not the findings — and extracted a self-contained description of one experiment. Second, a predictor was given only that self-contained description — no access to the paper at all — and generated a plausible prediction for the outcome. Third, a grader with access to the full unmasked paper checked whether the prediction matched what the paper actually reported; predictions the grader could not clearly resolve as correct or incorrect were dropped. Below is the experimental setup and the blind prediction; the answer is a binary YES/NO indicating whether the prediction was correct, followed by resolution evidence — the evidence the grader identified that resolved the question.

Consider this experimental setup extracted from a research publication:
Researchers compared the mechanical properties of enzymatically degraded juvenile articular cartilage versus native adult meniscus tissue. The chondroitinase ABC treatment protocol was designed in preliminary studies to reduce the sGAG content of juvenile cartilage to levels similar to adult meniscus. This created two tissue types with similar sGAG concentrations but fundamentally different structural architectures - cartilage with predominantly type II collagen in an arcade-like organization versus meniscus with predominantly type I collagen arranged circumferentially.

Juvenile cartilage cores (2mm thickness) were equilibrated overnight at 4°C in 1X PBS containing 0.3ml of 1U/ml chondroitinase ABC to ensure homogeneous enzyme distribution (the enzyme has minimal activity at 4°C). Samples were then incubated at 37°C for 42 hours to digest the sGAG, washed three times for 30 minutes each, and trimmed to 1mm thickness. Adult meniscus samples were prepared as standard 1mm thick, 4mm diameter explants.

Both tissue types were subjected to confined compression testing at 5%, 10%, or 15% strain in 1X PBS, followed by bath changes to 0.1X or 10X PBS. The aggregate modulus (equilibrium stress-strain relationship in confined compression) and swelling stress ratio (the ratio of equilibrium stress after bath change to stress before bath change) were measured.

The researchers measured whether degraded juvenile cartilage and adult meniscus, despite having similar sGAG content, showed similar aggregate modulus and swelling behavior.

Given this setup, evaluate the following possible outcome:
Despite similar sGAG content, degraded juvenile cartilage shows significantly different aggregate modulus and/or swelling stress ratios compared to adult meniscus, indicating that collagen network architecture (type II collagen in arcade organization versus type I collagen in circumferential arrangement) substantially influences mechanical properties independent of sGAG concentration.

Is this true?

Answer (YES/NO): NO